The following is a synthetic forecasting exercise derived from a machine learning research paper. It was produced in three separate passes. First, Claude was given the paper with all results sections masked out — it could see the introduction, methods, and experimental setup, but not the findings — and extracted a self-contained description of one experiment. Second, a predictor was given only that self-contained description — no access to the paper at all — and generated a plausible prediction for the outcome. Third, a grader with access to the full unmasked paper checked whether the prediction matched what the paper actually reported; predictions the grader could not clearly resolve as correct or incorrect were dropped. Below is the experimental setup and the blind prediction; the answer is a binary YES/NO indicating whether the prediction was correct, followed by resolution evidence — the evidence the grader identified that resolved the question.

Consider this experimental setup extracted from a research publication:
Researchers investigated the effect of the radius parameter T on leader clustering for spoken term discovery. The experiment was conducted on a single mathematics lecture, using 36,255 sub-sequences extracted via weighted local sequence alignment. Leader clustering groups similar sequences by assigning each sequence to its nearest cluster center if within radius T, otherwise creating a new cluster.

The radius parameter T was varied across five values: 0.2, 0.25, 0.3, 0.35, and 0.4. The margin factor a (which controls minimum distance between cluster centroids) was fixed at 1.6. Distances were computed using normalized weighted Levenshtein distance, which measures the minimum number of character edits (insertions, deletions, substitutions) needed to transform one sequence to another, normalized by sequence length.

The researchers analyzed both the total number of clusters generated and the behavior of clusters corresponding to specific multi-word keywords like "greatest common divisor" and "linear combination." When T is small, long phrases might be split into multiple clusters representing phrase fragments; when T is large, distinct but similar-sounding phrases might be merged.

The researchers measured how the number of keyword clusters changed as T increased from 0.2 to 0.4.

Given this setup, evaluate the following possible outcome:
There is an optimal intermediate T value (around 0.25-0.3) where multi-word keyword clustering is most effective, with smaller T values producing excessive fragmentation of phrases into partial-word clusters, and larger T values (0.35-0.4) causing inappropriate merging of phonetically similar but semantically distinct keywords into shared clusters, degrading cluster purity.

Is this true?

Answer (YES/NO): YES